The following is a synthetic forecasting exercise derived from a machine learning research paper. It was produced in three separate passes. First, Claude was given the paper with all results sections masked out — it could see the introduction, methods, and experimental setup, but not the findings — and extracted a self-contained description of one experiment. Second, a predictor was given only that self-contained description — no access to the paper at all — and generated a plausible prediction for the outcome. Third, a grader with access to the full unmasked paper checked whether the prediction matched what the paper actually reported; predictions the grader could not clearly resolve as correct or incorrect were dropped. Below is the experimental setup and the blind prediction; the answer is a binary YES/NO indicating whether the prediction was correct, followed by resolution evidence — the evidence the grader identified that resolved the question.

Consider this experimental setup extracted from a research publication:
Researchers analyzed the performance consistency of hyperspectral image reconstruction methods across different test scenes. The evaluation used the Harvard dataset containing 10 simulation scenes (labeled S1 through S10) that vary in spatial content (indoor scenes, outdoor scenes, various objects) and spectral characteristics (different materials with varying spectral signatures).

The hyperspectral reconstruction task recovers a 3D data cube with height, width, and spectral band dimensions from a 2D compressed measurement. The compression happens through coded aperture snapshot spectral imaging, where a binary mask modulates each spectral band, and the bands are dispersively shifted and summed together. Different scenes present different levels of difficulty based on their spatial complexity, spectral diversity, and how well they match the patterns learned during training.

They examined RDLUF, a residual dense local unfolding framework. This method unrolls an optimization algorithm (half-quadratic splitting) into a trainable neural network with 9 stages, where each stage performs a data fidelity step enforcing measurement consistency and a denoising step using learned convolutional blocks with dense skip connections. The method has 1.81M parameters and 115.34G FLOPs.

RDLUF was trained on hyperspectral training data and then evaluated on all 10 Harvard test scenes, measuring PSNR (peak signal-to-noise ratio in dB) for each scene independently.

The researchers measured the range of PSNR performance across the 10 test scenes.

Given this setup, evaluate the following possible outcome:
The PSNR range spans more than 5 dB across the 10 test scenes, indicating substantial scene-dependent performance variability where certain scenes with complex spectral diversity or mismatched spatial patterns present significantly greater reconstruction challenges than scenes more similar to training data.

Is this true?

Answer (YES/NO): YES